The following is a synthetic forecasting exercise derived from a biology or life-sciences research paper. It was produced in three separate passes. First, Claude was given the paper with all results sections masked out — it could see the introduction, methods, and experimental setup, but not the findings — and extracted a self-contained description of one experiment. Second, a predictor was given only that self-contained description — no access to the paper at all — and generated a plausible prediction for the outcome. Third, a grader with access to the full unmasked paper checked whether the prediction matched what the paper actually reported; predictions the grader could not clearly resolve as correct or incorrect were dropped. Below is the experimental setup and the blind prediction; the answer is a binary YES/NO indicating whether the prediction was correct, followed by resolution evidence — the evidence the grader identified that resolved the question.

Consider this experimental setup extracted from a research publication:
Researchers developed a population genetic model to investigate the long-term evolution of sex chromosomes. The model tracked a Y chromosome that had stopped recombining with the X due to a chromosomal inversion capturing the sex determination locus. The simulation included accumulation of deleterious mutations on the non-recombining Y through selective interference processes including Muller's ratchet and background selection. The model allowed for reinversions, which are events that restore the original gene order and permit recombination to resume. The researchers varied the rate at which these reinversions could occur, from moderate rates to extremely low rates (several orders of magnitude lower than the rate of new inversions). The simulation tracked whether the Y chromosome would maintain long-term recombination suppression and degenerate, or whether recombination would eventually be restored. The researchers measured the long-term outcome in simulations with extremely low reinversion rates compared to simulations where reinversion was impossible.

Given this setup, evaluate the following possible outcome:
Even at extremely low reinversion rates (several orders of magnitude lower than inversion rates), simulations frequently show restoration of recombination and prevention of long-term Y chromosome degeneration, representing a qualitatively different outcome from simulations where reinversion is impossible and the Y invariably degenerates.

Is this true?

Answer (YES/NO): YES